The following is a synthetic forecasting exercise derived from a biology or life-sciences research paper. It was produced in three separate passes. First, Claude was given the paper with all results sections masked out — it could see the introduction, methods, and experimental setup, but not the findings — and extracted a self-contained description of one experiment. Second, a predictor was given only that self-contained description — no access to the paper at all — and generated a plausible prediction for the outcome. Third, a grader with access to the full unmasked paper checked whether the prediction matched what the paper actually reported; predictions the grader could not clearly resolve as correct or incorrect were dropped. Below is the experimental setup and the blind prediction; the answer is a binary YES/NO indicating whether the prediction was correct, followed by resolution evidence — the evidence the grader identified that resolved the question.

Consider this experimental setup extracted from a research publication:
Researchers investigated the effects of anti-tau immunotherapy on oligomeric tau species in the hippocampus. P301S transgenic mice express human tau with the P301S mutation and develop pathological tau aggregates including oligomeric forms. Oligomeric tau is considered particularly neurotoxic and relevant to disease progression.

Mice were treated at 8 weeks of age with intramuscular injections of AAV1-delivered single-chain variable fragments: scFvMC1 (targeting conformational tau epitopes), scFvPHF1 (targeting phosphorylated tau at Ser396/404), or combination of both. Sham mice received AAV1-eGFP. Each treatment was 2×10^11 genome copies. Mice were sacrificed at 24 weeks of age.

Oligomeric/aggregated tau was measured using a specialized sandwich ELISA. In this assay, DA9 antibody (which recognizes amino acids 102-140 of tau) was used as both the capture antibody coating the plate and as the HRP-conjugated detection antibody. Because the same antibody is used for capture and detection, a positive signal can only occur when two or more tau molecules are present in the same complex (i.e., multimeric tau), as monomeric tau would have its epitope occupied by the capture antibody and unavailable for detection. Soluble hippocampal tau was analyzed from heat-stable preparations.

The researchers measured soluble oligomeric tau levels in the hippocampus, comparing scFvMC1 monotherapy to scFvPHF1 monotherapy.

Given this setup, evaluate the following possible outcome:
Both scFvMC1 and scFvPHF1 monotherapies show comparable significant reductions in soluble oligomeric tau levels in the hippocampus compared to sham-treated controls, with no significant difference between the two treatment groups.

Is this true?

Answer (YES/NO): NO